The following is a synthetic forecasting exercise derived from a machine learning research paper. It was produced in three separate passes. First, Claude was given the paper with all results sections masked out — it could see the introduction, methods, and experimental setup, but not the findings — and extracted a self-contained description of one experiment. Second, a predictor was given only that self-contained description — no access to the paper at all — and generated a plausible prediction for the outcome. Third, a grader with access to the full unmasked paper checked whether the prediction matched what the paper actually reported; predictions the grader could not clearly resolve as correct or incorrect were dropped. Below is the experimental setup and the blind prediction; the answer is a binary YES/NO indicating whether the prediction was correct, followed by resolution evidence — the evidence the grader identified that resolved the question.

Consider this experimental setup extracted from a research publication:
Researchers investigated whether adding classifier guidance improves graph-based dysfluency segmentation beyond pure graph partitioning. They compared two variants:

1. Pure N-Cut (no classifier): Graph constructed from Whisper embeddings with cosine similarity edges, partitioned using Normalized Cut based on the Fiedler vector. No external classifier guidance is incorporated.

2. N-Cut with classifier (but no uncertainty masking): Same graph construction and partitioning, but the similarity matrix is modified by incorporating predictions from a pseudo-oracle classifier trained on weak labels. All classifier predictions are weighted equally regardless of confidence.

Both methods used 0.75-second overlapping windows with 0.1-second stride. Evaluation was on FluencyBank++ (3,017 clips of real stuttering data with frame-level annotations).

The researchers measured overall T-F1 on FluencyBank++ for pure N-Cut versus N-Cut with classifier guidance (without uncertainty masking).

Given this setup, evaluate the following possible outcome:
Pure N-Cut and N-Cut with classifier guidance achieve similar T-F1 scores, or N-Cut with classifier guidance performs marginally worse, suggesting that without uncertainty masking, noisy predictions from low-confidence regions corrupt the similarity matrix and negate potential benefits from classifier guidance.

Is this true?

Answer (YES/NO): NO